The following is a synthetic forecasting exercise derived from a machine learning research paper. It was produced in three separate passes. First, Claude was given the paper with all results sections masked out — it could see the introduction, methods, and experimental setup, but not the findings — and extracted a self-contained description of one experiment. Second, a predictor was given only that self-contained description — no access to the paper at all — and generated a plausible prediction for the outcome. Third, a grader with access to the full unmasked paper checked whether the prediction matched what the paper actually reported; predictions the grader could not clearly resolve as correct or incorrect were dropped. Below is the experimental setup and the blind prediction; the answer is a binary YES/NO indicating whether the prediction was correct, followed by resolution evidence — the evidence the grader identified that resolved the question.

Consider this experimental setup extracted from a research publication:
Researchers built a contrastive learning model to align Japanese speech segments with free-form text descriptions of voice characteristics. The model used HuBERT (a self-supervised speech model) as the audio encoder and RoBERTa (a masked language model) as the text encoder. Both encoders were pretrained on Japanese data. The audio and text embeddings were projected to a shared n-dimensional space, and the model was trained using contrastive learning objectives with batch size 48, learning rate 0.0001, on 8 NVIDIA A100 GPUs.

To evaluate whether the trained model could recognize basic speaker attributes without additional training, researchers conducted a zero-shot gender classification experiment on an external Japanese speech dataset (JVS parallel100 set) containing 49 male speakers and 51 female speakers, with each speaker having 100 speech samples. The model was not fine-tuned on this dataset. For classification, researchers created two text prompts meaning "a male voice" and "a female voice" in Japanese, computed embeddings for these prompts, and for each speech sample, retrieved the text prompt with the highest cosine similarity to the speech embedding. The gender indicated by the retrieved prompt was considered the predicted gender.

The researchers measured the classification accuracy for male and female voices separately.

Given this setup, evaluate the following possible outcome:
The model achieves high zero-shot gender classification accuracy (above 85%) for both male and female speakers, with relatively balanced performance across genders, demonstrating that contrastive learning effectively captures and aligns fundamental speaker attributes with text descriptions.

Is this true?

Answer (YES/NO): NO